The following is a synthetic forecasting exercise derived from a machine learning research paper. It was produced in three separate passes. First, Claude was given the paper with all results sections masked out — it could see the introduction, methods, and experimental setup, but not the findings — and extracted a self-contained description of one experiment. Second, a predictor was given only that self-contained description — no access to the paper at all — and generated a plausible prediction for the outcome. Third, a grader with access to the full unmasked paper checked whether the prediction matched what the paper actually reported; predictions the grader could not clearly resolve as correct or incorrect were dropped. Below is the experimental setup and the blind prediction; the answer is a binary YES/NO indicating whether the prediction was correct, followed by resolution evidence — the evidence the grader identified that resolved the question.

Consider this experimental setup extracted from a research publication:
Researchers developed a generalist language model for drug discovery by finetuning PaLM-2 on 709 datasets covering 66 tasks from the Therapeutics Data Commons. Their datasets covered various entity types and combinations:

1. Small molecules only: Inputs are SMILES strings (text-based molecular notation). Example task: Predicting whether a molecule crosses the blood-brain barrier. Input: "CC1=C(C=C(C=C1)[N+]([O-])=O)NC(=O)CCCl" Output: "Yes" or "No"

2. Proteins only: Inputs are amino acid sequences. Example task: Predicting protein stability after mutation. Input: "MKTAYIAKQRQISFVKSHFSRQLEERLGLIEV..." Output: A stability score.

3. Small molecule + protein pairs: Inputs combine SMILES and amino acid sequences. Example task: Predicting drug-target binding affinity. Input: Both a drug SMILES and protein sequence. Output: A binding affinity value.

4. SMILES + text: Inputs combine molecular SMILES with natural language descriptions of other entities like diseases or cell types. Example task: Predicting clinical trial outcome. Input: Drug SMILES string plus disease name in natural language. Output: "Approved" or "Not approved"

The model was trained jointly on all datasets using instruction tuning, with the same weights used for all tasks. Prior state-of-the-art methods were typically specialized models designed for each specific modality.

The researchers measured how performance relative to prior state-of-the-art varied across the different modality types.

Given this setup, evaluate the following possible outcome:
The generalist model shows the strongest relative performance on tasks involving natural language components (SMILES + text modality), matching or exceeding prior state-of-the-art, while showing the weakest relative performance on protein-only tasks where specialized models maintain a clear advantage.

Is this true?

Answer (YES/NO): NO